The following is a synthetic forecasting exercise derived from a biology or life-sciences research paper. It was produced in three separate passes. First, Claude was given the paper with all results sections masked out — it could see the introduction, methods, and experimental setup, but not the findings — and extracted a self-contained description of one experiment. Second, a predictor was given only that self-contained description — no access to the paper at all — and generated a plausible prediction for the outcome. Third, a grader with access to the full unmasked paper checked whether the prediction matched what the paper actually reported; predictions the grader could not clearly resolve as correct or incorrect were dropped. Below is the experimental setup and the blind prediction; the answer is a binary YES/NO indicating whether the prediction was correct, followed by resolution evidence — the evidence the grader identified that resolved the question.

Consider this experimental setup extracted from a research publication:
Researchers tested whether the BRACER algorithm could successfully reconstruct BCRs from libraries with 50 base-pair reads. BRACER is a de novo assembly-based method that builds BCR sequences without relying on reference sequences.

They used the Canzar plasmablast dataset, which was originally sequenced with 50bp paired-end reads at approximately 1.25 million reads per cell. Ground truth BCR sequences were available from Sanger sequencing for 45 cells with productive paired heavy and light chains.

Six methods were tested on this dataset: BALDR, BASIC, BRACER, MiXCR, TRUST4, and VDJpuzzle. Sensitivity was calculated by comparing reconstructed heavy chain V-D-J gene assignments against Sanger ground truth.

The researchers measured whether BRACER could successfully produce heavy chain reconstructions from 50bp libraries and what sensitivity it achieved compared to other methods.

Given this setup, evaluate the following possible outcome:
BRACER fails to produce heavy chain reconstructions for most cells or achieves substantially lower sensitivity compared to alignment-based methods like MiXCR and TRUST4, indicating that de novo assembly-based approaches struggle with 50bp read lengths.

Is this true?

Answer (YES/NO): YES